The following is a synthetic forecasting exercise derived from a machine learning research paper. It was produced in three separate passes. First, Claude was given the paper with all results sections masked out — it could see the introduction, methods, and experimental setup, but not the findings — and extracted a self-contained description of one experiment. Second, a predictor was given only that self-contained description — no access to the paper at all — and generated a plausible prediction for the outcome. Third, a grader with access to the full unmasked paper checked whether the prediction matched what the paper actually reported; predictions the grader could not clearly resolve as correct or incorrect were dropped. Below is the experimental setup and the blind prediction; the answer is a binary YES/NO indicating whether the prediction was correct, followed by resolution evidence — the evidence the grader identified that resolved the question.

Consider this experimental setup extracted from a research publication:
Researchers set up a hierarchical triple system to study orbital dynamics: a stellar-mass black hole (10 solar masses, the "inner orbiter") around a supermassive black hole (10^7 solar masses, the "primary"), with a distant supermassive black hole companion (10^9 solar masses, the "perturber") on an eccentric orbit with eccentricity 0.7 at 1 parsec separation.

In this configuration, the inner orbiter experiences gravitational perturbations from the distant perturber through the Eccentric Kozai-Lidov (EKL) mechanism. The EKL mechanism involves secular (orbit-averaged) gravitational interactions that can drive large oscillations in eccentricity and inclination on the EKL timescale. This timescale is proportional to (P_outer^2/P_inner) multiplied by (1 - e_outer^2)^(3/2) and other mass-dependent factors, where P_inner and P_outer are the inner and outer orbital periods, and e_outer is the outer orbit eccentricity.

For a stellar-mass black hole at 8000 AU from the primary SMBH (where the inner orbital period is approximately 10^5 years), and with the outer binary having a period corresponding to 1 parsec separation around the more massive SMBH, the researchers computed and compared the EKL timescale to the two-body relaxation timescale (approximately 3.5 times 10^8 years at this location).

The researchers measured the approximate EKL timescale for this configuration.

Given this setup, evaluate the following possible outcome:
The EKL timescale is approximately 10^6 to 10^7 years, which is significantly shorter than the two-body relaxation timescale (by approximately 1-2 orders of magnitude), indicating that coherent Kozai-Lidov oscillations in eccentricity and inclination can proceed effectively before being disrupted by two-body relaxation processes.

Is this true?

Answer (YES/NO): NO